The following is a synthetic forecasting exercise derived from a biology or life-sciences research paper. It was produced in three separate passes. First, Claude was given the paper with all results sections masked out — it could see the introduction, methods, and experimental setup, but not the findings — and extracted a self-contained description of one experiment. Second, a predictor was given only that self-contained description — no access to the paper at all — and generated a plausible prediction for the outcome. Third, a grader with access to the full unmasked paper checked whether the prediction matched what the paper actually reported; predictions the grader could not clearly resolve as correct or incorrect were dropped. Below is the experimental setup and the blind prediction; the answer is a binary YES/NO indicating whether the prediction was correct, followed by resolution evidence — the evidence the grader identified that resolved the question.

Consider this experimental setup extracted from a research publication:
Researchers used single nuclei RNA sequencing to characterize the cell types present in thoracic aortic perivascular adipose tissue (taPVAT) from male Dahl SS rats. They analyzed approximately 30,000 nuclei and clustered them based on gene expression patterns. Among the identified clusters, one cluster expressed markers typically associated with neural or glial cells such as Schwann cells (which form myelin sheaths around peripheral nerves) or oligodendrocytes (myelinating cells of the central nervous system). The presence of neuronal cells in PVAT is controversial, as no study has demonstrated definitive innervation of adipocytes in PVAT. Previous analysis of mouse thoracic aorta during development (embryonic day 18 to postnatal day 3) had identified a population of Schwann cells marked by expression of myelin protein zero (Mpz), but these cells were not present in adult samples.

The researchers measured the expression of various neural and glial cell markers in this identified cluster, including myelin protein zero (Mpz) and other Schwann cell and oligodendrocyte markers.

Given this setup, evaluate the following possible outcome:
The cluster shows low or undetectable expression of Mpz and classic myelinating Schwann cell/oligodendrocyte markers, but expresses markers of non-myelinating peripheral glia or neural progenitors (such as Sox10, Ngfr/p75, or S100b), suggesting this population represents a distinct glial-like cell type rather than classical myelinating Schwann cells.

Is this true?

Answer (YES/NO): YES